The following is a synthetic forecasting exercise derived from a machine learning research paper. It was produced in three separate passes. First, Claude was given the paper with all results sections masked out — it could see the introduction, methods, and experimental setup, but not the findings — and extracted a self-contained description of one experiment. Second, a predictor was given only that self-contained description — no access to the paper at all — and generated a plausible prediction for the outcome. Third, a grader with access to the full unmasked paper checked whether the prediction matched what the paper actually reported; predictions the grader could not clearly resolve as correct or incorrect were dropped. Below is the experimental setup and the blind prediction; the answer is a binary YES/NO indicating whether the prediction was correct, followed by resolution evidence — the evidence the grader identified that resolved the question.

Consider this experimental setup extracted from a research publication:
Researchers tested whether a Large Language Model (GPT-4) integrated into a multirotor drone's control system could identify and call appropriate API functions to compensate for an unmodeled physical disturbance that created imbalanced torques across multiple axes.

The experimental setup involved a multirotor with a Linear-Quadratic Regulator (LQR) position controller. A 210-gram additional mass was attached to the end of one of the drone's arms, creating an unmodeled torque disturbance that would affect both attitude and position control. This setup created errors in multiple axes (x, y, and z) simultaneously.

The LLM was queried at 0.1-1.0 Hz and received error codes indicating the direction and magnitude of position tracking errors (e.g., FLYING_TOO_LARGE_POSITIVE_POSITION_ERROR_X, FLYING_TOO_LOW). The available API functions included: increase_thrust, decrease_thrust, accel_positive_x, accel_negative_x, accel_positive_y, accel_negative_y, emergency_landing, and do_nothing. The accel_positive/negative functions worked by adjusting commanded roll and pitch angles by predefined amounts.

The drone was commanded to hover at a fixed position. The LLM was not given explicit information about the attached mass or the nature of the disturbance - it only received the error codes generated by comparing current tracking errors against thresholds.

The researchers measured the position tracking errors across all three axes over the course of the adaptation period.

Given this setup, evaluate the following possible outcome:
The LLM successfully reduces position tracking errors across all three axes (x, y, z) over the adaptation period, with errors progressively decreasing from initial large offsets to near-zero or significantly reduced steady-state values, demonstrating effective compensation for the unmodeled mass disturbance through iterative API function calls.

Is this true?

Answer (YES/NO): YES